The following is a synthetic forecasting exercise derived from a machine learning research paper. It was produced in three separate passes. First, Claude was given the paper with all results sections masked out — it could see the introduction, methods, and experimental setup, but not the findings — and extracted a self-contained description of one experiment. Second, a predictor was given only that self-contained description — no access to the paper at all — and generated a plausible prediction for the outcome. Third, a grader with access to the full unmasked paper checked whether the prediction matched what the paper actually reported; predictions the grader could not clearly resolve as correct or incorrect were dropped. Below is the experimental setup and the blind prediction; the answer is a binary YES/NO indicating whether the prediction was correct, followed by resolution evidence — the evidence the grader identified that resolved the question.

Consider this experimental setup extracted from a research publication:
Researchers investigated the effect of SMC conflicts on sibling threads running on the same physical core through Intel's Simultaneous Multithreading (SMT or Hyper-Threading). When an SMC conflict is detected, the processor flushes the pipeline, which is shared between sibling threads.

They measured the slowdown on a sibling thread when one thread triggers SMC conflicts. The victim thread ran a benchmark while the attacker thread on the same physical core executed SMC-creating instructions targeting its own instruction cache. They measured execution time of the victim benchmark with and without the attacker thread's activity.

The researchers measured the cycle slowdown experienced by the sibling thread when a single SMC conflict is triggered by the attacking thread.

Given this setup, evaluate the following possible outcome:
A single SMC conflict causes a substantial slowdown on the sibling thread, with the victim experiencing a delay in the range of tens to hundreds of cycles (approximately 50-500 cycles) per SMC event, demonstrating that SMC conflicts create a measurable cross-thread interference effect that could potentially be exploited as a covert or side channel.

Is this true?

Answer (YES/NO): YES